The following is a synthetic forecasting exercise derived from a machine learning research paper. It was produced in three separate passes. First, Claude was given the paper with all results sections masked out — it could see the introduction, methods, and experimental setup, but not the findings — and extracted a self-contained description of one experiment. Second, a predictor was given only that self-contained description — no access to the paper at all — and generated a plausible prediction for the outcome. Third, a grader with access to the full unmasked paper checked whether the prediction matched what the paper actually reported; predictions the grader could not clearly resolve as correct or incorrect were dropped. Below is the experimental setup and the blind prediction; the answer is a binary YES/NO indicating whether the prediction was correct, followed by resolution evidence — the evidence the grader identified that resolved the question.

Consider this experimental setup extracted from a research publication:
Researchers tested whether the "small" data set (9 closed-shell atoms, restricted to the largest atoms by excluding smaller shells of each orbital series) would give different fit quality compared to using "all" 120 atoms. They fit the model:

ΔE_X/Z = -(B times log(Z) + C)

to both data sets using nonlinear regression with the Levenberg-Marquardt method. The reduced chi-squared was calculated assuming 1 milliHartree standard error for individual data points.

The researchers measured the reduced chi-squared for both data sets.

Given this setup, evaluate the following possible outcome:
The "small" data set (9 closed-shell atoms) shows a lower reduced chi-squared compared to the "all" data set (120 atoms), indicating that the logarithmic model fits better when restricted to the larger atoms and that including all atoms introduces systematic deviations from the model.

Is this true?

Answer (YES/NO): YES